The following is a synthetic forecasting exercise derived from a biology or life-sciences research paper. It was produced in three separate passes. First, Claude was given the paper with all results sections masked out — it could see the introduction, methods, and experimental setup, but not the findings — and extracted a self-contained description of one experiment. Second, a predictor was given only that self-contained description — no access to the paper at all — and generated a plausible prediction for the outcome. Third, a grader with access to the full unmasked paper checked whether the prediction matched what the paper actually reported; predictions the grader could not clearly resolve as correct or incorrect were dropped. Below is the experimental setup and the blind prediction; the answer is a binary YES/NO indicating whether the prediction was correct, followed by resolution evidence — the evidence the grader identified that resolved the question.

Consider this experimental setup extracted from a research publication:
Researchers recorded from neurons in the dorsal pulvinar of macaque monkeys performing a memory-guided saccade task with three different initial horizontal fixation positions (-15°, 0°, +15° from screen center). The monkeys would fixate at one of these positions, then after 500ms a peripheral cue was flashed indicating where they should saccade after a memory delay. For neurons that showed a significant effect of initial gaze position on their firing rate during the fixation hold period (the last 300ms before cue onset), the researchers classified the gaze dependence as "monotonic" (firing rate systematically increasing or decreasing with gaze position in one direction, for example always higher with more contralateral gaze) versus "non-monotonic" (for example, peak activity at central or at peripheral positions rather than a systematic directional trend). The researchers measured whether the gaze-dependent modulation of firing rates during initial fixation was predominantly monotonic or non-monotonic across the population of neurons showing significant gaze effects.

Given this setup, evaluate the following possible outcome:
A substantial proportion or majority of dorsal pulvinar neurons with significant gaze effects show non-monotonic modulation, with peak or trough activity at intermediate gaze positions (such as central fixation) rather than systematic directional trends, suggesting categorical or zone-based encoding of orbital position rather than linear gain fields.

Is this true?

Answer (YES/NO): NO